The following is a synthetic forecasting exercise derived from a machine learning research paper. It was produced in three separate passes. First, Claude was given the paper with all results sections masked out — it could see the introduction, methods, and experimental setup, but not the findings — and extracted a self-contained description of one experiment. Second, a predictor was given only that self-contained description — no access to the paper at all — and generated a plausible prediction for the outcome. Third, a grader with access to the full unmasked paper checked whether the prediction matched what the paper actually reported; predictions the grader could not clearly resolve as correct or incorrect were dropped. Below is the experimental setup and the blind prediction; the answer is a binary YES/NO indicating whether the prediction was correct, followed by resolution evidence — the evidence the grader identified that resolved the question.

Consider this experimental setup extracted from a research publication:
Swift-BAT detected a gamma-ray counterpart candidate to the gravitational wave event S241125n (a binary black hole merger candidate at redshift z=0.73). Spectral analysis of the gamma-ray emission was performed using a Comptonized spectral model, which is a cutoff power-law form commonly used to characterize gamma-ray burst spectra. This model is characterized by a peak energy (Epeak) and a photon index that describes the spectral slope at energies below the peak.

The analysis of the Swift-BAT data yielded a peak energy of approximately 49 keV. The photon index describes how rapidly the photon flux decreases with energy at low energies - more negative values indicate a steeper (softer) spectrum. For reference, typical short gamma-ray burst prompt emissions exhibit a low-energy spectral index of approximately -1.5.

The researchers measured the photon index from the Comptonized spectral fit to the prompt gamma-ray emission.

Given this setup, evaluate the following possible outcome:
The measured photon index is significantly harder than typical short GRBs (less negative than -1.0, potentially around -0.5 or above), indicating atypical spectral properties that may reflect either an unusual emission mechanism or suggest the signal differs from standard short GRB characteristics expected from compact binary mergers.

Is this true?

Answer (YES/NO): NO